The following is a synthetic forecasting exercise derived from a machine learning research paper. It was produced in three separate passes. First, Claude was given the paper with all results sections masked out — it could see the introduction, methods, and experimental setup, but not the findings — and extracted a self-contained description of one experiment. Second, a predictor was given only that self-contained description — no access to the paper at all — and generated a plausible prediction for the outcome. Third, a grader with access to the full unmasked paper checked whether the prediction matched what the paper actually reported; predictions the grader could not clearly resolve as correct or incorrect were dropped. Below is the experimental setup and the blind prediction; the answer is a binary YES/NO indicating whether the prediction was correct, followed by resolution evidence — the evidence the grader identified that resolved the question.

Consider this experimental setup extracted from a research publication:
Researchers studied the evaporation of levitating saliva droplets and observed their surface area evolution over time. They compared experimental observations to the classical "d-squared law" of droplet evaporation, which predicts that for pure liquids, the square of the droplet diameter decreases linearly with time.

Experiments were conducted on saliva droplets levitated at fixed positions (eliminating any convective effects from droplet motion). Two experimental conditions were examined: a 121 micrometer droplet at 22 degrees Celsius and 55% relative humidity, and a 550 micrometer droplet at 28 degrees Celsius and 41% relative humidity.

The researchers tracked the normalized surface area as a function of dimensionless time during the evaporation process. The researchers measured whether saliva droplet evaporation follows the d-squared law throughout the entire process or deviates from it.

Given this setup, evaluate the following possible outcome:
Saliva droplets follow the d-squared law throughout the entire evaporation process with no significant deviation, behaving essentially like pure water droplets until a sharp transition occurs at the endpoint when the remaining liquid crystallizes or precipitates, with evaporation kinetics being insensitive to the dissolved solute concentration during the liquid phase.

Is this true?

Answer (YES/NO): NO